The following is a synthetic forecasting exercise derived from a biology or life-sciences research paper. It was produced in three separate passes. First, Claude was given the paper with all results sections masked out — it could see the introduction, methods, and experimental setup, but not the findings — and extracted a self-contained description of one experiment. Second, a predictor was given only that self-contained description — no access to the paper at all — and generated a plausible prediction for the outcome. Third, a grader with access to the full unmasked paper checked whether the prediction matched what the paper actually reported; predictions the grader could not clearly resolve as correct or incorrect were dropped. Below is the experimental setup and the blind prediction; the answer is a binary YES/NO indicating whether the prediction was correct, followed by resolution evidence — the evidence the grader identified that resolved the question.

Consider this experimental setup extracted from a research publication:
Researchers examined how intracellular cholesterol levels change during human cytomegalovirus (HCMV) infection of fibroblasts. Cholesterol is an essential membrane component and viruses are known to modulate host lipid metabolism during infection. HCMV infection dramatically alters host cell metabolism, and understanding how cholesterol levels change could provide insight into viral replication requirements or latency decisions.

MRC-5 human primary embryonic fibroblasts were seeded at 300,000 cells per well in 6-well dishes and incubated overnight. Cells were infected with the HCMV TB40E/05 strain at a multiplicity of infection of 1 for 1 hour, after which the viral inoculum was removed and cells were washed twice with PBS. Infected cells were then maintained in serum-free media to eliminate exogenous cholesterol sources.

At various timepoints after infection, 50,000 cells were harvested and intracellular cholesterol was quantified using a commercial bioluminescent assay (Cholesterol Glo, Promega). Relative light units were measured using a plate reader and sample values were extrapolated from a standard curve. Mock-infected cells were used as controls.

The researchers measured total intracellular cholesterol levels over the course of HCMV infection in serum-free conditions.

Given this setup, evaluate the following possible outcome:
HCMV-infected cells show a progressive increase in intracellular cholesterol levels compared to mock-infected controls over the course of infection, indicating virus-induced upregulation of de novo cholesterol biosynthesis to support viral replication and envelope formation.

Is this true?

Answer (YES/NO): YES